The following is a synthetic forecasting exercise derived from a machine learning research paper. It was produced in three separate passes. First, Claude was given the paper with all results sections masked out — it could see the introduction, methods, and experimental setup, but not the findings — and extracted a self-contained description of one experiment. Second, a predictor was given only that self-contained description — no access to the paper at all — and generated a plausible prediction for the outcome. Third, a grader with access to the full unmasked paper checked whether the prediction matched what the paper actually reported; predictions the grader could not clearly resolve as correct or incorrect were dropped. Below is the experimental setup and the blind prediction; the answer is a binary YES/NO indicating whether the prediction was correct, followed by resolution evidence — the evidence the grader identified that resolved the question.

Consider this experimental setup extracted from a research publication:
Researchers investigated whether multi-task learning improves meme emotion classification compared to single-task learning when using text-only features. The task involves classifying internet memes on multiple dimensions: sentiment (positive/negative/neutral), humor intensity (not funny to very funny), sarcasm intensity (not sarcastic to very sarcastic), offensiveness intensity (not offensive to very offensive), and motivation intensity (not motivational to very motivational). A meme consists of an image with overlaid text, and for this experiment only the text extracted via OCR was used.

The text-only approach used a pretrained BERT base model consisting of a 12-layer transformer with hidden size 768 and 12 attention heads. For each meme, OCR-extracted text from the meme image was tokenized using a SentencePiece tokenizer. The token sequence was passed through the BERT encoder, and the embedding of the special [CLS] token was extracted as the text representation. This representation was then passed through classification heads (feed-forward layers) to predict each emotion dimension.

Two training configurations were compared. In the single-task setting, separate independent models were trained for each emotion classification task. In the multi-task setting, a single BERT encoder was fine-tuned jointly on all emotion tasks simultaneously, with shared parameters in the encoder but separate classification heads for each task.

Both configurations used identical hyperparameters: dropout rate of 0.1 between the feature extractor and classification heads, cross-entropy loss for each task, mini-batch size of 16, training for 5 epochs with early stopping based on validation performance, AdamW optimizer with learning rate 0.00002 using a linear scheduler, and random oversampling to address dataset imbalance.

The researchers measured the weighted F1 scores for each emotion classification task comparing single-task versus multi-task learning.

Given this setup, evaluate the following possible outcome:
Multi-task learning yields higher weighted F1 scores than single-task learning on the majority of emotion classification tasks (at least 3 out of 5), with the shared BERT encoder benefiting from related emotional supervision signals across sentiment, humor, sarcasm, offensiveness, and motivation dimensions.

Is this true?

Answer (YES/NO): YES